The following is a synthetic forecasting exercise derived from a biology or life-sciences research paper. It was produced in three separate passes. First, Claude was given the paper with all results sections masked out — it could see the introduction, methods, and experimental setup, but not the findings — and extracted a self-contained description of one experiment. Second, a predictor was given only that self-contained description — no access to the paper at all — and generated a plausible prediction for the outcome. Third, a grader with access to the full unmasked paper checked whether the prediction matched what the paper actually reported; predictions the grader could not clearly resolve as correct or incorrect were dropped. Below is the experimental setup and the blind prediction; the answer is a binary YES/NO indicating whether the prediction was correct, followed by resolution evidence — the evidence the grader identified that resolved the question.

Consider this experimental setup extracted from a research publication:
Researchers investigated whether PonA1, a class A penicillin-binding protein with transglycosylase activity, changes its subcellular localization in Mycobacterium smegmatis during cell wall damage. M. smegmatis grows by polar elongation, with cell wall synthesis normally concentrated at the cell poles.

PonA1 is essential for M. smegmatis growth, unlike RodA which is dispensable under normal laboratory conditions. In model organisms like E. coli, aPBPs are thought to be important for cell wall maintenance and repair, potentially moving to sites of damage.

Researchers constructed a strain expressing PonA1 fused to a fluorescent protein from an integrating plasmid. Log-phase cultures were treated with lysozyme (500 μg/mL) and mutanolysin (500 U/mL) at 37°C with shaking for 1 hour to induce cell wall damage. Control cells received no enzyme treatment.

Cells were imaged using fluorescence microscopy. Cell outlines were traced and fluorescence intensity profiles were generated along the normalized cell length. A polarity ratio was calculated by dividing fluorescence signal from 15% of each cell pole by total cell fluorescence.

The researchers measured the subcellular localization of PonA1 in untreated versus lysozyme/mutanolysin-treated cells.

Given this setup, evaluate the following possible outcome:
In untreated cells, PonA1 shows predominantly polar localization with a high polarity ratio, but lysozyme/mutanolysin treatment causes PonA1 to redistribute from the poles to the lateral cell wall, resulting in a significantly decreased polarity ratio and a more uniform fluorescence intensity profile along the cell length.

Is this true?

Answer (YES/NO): NO